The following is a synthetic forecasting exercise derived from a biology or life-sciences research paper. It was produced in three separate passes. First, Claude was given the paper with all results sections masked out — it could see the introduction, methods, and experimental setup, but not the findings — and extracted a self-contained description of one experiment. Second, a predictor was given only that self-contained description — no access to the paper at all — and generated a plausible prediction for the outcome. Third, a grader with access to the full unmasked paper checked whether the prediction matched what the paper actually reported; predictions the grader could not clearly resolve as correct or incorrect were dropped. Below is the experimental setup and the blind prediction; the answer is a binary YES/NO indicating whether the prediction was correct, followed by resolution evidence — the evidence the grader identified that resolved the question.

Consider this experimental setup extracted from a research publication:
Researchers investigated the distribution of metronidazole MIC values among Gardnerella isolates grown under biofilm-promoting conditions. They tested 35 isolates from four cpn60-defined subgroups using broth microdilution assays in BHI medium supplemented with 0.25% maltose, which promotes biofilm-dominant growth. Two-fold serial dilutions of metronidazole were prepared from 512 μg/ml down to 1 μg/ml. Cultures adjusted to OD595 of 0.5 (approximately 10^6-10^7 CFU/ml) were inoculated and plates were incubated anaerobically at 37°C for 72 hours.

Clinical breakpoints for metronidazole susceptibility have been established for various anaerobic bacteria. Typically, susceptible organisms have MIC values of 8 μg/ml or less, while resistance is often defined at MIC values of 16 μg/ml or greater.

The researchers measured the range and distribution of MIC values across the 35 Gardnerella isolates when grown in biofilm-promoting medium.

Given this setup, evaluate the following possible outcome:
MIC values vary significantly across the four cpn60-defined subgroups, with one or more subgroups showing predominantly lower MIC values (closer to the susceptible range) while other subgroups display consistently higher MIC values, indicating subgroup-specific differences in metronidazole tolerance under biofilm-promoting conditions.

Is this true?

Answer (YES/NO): NO